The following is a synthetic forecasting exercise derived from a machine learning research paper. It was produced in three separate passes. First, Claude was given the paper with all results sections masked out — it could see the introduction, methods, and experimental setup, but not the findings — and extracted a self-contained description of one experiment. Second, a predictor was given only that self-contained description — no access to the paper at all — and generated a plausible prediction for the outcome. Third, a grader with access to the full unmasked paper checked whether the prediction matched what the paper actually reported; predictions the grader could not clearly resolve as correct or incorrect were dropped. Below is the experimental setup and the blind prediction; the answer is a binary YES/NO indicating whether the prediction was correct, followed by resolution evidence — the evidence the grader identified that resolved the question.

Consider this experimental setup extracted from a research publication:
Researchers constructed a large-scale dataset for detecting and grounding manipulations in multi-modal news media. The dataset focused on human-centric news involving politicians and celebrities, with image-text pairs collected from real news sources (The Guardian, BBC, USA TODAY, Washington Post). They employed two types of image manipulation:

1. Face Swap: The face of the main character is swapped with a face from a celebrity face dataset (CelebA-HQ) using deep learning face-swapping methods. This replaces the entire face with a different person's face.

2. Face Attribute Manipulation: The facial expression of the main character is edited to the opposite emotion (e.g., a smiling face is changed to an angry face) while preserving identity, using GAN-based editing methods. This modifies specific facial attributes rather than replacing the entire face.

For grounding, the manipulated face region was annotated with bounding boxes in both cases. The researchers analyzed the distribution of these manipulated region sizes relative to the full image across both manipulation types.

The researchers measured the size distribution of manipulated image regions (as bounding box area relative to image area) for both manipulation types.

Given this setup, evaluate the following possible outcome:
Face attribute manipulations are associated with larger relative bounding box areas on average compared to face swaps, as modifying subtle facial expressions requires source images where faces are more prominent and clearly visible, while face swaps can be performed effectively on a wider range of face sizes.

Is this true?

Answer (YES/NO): NO